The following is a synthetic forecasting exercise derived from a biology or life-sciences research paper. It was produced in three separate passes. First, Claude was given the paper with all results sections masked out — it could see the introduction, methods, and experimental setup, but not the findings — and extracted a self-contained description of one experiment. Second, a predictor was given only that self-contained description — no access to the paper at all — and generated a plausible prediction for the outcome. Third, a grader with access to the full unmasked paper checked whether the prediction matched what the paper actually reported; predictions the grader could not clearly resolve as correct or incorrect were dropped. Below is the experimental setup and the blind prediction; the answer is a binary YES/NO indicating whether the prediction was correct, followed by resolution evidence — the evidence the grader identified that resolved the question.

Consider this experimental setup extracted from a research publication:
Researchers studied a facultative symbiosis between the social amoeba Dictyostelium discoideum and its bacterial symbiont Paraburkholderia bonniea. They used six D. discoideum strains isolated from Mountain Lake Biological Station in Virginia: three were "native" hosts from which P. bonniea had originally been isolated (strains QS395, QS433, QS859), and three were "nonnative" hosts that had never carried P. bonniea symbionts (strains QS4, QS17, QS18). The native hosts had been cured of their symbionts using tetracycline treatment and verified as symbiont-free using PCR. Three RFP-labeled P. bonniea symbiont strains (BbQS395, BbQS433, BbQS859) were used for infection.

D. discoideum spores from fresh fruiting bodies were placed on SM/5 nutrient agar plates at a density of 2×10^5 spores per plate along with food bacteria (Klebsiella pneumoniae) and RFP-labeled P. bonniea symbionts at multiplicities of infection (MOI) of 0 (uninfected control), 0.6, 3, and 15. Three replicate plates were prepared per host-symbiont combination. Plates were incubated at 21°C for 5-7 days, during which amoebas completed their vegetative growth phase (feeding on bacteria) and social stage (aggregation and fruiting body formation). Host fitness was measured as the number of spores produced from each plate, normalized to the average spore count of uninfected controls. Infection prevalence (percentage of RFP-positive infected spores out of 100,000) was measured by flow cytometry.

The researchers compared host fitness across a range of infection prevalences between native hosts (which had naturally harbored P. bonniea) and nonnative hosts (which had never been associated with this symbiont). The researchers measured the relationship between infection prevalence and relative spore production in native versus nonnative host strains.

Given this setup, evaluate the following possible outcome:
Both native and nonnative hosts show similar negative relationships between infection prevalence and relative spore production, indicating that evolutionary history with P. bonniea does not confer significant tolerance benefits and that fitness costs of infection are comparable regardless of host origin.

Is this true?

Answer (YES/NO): YES